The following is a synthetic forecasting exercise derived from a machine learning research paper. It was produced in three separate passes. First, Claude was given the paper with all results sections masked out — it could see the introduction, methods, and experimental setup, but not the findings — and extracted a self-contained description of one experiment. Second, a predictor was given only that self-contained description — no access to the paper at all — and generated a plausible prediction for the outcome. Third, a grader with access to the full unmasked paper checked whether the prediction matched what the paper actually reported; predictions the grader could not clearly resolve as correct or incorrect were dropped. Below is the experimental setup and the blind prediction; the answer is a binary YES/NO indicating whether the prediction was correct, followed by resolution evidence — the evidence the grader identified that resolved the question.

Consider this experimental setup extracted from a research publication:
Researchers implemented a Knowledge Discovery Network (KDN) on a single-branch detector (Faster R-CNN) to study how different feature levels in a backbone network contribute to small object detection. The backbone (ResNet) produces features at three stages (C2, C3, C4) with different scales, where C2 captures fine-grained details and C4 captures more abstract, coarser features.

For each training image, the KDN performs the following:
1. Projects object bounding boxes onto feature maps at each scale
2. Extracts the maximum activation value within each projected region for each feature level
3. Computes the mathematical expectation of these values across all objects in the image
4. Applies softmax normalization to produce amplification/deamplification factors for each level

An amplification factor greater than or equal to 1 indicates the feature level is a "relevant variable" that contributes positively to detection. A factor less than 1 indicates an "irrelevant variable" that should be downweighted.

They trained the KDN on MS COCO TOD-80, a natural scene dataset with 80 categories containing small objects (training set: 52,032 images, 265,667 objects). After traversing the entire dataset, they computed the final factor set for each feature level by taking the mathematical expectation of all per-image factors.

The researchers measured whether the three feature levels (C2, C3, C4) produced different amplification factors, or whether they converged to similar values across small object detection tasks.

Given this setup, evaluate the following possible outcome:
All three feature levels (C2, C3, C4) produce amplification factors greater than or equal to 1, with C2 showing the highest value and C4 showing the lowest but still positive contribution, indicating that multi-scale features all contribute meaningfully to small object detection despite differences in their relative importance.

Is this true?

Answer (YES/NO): NO